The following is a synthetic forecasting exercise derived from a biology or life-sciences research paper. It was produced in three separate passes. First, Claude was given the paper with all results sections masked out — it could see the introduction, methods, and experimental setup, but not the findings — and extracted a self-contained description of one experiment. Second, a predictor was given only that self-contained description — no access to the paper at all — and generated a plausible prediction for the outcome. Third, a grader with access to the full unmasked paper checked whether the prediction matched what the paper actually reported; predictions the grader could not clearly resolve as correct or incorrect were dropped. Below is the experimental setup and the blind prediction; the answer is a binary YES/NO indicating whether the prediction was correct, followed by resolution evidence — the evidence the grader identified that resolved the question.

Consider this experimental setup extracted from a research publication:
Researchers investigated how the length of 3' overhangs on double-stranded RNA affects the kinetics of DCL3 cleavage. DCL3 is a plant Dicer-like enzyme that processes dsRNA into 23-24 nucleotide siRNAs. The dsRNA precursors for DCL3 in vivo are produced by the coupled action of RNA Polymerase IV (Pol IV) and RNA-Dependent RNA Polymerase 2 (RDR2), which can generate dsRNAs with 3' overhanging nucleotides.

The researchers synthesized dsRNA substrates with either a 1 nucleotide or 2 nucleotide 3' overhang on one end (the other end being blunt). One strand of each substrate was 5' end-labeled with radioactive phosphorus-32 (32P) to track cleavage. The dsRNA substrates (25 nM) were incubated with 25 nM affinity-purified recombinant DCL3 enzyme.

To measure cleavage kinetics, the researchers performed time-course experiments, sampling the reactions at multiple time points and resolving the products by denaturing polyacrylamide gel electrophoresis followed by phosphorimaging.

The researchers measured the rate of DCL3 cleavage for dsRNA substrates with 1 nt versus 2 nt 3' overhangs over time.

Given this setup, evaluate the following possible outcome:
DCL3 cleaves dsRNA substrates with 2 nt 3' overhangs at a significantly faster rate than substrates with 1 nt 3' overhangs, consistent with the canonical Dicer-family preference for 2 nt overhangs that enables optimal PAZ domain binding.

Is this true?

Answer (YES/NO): NO